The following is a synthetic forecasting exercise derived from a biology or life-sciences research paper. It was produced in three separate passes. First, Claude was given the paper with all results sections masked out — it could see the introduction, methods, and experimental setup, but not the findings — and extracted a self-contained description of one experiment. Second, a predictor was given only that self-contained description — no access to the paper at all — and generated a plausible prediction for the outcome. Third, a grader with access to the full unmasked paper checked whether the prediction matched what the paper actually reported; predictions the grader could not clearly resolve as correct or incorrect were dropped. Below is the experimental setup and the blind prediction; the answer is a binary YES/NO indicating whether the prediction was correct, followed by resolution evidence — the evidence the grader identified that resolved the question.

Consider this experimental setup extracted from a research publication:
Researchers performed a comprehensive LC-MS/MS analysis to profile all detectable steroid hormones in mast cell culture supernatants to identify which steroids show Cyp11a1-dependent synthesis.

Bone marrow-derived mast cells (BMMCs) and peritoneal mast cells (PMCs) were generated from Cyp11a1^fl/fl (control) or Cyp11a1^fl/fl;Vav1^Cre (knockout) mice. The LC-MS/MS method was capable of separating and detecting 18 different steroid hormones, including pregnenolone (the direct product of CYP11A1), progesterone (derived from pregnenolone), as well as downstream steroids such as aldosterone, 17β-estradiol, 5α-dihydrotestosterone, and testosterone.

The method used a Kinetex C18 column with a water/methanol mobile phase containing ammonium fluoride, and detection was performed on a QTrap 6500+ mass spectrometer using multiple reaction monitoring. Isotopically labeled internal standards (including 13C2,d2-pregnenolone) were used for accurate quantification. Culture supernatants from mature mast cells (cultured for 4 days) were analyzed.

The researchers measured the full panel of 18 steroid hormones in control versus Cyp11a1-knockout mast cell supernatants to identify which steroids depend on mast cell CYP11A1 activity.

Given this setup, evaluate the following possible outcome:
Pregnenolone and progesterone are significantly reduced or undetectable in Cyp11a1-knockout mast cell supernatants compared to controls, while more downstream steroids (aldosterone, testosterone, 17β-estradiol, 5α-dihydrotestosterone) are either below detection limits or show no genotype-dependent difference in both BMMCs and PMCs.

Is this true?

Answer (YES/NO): YES